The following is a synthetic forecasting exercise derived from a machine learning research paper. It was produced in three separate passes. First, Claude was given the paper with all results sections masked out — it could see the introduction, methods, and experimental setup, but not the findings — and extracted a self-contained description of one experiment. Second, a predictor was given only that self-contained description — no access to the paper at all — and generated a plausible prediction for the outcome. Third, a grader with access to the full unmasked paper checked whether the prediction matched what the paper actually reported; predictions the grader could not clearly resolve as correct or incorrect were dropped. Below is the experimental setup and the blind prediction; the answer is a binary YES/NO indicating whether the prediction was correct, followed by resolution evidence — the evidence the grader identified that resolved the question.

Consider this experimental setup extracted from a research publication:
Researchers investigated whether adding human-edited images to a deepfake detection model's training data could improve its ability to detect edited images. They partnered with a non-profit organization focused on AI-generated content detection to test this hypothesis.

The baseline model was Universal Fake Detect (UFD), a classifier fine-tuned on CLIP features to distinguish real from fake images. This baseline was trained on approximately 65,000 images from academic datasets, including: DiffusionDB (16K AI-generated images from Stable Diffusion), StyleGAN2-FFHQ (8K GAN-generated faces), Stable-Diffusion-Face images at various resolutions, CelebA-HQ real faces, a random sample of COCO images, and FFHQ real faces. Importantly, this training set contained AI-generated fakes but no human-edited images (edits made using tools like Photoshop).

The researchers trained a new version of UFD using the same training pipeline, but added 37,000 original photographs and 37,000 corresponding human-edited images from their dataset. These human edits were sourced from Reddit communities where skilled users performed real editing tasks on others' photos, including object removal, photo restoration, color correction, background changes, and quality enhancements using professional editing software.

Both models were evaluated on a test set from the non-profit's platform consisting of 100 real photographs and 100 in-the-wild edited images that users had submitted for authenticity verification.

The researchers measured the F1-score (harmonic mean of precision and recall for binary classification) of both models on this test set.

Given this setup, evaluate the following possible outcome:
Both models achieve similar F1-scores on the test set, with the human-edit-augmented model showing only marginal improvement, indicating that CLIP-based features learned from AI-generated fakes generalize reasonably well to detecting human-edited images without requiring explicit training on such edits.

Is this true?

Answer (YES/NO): NO